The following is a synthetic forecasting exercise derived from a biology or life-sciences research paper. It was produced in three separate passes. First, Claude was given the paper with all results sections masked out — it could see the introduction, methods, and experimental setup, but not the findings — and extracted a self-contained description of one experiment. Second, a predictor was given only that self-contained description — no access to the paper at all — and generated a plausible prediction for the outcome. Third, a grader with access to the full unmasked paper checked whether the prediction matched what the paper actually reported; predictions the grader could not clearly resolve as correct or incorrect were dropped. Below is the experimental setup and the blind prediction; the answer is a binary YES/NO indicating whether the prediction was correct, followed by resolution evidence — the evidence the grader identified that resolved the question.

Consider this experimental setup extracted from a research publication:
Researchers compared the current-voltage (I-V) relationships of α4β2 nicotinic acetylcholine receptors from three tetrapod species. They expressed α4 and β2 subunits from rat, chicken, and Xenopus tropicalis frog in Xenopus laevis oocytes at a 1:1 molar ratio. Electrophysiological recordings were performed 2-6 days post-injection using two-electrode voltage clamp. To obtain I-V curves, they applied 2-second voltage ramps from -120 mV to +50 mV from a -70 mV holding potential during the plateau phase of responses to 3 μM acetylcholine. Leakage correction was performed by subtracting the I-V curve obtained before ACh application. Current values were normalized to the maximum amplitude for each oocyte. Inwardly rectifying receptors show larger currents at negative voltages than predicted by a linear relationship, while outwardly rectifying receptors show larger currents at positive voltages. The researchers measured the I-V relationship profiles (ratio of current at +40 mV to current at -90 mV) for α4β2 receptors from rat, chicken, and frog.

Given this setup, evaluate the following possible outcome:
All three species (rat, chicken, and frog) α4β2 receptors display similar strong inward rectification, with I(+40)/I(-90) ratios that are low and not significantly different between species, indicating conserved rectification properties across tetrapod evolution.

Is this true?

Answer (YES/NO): YES